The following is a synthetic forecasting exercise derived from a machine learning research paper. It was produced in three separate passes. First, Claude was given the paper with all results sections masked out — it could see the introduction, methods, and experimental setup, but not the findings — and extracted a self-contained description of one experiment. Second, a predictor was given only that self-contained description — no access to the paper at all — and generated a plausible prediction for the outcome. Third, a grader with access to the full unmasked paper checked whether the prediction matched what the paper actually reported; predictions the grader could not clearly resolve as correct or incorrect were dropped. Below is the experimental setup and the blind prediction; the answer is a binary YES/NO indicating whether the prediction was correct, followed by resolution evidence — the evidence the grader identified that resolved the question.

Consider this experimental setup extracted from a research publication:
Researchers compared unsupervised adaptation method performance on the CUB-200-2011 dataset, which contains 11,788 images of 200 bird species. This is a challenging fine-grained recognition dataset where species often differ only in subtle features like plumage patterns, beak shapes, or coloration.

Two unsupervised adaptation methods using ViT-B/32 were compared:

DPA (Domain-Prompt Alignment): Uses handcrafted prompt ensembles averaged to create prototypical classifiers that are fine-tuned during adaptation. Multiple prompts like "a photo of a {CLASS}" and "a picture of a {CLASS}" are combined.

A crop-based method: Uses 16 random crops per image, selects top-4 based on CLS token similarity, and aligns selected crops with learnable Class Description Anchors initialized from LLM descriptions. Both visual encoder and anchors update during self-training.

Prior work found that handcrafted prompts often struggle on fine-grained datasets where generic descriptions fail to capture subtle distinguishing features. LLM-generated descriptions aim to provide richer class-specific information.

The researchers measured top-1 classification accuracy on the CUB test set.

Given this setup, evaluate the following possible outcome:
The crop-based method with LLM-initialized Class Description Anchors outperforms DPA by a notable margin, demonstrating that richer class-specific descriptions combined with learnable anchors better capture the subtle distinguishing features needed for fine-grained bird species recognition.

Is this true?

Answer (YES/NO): NO